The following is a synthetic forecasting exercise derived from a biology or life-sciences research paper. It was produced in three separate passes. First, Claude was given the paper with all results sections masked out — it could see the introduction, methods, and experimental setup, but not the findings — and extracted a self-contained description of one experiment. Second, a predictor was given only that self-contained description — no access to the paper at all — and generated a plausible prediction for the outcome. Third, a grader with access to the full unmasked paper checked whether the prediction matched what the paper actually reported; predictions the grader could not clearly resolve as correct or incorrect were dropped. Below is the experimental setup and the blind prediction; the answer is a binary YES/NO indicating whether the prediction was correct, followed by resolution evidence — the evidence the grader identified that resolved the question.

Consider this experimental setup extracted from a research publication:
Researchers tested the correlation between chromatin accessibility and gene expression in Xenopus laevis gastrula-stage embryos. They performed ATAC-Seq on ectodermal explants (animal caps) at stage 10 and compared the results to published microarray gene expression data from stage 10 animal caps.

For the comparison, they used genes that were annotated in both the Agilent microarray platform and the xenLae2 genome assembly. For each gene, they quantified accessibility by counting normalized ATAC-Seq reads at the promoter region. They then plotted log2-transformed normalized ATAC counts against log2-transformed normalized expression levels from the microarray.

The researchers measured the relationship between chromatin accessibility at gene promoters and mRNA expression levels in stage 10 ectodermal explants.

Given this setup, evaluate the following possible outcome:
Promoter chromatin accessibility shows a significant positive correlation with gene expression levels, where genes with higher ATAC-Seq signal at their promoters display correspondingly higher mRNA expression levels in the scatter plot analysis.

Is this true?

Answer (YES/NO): NO